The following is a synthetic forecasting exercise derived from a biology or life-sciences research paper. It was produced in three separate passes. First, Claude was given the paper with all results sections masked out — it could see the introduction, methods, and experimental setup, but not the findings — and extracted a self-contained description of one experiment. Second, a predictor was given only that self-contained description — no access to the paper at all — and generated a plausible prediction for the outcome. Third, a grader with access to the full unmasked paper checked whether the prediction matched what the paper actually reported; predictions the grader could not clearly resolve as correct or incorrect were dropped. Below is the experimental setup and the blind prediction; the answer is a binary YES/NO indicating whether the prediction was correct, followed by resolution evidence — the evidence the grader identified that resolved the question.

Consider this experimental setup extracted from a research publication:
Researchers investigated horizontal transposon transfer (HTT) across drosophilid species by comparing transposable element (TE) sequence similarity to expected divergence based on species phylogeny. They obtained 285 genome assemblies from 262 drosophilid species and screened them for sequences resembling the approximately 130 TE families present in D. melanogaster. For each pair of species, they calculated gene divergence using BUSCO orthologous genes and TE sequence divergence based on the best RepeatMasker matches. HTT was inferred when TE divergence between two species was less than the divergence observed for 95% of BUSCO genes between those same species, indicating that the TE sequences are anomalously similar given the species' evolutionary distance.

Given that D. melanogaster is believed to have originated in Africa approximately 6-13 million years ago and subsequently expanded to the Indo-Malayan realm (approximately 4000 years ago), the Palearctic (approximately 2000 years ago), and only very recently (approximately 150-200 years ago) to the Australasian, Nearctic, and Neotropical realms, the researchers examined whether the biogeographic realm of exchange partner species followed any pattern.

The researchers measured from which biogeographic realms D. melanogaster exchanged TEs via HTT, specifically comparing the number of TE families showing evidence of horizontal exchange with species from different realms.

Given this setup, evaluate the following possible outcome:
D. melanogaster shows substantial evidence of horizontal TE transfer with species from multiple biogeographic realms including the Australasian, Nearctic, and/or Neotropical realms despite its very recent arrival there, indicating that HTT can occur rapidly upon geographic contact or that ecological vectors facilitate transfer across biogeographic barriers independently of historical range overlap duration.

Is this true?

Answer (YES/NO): NO